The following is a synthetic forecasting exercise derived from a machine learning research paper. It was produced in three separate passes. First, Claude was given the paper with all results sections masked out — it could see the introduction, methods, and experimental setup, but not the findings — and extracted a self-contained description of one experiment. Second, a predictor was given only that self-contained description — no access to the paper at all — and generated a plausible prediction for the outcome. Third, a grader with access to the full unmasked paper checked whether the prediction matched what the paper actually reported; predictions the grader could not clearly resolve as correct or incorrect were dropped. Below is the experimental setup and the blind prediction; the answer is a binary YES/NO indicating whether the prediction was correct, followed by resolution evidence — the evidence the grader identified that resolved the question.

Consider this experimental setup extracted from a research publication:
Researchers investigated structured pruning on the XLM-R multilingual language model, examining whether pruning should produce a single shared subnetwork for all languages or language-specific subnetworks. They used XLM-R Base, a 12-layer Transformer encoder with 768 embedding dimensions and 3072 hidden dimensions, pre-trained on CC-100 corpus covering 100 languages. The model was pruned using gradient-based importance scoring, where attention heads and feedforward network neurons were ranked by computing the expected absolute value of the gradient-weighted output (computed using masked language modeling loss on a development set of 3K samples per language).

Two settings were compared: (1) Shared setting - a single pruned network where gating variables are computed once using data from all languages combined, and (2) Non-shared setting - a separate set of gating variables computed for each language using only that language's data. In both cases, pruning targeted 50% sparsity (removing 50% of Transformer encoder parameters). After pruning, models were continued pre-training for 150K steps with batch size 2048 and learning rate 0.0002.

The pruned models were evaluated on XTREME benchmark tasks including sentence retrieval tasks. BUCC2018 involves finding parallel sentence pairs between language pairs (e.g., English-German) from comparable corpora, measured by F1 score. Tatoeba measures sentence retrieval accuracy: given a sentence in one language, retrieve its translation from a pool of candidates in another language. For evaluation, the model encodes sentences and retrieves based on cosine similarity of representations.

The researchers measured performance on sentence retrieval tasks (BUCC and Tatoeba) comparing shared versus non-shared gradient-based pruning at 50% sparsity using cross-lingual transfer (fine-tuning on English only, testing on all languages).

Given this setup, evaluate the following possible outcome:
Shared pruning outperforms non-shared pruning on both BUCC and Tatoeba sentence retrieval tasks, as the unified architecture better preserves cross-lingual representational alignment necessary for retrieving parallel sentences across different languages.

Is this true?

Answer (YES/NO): NO